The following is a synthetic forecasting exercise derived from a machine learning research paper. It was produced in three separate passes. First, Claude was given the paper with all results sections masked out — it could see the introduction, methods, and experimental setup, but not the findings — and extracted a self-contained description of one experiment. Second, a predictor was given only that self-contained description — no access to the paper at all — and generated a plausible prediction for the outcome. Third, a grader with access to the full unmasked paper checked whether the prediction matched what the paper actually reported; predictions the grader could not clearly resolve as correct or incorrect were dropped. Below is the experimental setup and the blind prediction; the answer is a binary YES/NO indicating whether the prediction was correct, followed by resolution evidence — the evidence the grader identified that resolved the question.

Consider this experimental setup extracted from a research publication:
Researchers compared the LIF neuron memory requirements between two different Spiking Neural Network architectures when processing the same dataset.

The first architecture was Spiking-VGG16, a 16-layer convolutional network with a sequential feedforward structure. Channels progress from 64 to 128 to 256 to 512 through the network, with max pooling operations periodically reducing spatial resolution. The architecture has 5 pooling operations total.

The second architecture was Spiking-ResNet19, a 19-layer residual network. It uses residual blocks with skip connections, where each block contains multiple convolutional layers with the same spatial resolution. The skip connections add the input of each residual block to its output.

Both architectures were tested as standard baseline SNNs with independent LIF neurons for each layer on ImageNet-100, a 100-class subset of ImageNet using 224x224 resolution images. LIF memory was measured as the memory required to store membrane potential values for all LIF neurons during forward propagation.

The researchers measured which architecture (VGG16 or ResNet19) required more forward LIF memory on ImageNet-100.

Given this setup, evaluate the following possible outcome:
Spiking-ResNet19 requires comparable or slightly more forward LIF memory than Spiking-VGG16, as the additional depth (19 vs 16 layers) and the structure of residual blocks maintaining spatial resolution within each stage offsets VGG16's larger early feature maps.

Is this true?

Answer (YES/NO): NO